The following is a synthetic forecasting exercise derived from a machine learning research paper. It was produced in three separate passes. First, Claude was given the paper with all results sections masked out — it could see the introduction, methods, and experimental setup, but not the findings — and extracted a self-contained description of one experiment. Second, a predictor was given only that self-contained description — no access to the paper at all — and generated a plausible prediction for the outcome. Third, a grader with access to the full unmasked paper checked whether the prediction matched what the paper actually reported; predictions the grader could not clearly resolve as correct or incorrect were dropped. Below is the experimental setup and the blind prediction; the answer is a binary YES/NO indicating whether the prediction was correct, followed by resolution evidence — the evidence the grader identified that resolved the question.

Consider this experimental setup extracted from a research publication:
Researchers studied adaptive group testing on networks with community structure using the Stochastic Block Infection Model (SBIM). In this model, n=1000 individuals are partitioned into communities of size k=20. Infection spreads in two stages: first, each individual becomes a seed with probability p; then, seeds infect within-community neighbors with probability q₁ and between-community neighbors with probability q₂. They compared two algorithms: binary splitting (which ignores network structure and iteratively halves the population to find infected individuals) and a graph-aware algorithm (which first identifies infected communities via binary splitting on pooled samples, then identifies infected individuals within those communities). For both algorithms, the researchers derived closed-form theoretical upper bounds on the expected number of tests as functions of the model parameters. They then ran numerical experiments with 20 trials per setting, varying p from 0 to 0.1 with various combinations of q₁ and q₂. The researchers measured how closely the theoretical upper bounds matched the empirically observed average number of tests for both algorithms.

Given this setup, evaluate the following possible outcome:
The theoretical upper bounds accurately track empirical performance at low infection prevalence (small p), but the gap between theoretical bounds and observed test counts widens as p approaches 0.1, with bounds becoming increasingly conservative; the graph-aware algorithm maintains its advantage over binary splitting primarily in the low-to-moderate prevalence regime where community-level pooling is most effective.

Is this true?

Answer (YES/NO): NO